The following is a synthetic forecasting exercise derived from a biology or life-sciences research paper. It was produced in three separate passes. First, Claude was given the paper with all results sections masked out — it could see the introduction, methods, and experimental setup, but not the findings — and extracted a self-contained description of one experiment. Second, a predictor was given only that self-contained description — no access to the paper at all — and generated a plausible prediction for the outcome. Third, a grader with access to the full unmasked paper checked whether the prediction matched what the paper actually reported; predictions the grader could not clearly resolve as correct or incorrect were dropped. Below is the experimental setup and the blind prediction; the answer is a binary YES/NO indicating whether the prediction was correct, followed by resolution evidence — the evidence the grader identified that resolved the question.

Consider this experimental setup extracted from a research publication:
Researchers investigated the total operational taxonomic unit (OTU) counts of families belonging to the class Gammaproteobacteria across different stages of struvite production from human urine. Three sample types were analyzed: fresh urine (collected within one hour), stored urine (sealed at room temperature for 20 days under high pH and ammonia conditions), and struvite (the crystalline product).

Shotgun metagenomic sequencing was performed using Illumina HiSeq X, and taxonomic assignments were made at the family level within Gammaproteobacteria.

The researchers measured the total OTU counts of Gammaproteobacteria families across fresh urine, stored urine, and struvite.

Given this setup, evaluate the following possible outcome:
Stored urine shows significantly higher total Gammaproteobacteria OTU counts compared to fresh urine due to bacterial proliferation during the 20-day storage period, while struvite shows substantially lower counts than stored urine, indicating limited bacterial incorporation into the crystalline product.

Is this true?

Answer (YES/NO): NO